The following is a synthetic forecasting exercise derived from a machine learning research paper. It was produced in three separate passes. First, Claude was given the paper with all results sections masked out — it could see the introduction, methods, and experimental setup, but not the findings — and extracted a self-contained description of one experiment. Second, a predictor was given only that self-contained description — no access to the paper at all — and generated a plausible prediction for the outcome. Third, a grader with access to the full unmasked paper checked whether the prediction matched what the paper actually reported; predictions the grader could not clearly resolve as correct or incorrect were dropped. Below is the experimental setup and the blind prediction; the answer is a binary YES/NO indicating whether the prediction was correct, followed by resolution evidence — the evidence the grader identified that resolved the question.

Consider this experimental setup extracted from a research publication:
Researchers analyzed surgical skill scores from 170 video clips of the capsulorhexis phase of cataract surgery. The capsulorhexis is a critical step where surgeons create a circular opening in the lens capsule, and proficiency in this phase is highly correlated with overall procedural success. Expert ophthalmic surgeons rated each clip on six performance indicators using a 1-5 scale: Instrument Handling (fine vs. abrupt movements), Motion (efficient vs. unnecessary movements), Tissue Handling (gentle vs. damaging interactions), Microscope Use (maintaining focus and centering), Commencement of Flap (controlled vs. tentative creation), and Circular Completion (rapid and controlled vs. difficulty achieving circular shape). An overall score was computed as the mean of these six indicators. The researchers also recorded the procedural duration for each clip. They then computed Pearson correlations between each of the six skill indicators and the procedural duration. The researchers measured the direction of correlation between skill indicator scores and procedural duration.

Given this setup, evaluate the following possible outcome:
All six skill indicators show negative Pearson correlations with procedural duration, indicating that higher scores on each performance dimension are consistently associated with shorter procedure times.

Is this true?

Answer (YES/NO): YES